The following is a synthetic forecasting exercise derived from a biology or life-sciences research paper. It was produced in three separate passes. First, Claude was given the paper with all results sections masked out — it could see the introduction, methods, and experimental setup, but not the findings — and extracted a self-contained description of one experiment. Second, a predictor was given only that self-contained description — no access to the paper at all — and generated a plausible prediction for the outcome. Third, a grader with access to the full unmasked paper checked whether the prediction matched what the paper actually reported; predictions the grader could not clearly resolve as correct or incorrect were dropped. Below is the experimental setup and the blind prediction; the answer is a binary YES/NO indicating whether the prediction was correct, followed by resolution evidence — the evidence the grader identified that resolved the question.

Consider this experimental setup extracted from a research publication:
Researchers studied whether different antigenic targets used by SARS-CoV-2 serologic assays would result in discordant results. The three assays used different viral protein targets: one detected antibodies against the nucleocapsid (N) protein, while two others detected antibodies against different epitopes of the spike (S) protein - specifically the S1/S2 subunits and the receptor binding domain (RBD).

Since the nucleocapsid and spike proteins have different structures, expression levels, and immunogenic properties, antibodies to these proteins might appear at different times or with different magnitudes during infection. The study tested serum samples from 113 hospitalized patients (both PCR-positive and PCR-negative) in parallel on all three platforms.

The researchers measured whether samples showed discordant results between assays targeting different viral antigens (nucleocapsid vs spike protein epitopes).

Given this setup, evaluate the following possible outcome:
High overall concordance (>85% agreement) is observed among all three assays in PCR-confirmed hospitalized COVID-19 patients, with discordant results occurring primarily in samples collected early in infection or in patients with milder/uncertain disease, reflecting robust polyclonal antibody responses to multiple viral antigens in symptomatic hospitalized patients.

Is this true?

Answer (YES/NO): YES